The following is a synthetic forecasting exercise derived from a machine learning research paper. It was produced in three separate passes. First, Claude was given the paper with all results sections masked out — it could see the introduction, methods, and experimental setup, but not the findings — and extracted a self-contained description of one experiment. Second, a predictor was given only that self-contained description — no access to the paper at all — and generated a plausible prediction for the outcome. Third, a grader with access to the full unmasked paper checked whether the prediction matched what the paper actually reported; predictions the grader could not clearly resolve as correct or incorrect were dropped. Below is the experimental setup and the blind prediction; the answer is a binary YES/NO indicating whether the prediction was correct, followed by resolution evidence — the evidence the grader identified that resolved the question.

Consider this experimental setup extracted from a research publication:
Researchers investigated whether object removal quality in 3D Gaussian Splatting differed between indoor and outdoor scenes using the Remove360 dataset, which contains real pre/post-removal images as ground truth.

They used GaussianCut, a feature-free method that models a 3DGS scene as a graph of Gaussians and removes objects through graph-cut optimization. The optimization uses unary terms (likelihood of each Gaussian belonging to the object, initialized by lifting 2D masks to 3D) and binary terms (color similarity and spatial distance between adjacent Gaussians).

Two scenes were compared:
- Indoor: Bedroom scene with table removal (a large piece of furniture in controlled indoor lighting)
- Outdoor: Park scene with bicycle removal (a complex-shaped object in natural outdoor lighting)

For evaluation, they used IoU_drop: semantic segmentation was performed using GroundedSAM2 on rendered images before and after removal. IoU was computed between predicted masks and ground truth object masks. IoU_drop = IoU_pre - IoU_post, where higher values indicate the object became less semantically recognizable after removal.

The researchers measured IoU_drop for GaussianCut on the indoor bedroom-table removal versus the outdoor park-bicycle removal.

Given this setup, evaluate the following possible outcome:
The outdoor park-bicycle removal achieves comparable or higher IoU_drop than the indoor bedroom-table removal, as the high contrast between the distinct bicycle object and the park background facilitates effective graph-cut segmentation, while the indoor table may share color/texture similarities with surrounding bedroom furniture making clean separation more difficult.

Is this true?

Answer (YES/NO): YES